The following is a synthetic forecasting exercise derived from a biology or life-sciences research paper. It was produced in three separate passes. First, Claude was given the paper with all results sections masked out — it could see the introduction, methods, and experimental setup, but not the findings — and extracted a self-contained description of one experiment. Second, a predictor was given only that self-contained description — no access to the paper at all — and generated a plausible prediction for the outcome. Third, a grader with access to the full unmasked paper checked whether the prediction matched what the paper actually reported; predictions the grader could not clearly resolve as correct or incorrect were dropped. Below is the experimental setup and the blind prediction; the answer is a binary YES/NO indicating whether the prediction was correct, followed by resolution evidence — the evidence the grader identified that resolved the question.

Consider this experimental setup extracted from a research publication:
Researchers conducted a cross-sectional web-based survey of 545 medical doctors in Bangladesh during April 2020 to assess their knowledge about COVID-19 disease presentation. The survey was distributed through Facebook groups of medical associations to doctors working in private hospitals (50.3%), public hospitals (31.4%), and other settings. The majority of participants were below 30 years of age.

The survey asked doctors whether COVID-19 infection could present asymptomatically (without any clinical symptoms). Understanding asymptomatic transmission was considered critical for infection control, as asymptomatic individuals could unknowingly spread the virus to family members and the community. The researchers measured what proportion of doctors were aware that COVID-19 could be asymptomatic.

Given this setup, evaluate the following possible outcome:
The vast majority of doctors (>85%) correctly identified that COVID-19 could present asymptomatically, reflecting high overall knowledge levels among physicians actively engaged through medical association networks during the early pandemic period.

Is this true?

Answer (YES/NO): NO